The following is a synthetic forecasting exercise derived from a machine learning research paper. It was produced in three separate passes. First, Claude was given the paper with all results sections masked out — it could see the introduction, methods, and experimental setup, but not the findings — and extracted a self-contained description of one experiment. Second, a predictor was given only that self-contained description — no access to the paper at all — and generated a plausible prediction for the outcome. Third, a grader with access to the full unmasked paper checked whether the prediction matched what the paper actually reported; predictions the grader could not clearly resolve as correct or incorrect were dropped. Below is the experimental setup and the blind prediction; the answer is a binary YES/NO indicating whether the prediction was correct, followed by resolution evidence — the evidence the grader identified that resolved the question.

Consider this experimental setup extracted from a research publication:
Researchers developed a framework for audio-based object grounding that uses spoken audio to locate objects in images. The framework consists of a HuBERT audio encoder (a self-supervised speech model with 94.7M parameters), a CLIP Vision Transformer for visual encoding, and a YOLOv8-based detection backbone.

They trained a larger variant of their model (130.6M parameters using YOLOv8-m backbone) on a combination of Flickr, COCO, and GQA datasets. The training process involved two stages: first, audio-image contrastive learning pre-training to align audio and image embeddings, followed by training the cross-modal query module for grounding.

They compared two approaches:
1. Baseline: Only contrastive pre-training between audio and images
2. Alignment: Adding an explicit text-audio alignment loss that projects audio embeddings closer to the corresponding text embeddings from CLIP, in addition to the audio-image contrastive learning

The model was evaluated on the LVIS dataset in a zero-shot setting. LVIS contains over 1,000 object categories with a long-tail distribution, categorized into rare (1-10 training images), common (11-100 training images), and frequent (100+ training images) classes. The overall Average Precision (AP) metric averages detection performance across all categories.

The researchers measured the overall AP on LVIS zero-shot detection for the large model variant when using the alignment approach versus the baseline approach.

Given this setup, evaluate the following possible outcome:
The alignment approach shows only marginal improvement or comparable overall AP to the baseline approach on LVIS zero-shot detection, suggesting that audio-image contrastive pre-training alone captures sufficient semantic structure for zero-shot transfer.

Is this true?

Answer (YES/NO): NO